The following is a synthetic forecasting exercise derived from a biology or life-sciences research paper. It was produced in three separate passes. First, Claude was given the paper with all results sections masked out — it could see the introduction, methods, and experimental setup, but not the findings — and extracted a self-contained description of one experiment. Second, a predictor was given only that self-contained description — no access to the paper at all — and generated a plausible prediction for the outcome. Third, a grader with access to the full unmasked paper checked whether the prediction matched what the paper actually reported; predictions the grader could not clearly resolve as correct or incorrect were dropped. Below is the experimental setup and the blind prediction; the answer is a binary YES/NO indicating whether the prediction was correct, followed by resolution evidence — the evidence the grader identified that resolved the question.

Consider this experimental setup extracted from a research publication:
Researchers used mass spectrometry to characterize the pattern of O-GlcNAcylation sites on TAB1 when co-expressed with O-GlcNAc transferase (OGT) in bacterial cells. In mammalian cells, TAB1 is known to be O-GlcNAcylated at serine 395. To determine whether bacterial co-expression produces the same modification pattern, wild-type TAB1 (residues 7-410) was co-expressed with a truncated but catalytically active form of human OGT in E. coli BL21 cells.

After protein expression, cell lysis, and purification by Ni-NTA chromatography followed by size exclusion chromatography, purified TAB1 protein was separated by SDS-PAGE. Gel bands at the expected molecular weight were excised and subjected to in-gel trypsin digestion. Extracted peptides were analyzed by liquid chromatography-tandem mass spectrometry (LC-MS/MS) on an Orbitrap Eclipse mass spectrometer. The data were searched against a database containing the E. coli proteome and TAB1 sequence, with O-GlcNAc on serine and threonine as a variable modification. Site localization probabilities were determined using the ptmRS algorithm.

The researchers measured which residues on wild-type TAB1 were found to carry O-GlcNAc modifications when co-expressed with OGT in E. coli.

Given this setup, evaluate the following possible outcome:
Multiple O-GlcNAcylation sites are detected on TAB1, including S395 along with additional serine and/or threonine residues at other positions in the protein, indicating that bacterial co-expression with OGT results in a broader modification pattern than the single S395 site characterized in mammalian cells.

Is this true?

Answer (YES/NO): YES